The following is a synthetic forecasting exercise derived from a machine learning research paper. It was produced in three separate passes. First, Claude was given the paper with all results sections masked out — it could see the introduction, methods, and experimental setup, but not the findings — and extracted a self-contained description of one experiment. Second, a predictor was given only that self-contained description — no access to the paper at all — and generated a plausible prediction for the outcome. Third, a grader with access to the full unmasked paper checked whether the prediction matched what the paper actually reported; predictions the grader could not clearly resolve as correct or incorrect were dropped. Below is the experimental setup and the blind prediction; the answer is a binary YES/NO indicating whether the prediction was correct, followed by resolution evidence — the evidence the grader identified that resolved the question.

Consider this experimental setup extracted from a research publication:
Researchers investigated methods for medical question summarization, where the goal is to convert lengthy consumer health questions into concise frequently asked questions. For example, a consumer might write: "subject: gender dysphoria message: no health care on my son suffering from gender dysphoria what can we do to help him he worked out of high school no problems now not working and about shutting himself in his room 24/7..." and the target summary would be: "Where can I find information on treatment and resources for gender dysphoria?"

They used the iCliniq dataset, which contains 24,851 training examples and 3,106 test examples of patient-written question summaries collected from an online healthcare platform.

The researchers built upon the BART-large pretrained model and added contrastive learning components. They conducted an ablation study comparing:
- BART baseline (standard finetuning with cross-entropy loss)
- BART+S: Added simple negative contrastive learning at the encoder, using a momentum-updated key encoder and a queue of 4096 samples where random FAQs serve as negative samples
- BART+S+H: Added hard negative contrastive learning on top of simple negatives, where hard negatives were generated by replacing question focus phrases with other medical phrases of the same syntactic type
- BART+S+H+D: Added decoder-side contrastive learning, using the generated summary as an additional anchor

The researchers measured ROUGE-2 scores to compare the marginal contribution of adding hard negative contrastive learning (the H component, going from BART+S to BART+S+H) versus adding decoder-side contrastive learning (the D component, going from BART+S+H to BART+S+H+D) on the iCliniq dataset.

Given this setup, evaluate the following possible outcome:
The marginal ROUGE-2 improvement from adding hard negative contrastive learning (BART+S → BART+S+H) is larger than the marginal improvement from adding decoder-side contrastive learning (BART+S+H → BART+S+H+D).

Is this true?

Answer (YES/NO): YES